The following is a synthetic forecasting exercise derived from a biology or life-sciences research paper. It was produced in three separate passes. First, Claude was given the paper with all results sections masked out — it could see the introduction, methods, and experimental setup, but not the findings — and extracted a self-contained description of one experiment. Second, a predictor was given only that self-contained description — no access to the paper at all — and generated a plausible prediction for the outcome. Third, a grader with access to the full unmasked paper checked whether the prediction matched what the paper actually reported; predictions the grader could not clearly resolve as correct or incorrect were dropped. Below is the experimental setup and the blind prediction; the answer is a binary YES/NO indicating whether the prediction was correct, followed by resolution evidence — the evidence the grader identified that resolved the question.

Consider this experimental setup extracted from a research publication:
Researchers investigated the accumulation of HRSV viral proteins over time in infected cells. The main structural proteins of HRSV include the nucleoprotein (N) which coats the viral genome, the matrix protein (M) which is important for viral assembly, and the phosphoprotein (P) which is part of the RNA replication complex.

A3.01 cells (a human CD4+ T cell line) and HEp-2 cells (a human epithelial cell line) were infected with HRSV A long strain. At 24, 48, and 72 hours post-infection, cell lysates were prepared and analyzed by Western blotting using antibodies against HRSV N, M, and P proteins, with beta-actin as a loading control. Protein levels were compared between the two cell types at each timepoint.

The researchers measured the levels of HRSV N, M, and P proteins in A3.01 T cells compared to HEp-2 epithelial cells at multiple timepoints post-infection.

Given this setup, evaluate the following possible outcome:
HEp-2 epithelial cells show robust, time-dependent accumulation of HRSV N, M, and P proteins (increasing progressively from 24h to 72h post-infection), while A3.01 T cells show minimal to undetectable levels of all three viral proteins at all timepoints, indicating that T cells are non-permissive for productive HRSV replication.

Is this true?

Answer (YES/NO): NO